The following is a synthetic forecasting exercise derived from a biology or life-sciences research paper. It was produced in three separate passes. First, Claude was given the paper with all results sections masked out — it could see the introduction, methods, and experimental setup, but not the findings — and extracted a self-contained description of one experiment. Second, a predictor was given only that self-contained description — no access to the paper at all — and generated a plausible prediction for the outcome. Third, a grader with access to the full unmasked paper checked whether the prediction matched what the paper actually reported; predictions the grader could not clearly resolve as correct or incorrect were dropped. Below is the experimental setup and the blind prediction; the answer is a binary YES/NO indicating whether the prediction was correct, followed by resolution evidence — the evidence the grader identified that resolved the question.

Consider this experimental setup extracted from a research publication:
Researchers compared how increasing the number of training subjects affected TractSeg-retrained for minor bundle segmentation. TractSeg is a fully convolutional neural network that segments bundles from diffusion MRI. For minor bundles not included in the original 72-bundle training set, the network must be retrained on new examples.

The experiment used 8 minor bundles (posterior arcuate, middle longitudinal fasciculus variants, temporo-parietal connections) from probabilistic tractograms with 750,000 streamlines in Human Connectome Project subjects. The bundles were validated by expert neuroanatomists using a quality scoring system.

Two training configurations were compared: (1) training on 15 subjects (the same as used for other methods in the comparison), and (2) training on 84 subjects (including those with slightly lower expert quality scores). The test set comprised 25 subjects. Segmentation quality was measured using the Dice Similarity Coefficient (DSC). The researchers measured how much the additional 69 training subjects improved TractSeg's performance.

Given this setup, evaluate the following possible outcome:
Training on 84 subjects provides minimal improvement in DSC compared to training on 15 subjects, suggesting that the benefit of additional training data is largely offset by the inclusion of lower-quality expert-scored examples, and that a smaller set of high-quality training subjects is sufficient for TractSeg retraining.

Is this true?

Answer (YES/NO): YES